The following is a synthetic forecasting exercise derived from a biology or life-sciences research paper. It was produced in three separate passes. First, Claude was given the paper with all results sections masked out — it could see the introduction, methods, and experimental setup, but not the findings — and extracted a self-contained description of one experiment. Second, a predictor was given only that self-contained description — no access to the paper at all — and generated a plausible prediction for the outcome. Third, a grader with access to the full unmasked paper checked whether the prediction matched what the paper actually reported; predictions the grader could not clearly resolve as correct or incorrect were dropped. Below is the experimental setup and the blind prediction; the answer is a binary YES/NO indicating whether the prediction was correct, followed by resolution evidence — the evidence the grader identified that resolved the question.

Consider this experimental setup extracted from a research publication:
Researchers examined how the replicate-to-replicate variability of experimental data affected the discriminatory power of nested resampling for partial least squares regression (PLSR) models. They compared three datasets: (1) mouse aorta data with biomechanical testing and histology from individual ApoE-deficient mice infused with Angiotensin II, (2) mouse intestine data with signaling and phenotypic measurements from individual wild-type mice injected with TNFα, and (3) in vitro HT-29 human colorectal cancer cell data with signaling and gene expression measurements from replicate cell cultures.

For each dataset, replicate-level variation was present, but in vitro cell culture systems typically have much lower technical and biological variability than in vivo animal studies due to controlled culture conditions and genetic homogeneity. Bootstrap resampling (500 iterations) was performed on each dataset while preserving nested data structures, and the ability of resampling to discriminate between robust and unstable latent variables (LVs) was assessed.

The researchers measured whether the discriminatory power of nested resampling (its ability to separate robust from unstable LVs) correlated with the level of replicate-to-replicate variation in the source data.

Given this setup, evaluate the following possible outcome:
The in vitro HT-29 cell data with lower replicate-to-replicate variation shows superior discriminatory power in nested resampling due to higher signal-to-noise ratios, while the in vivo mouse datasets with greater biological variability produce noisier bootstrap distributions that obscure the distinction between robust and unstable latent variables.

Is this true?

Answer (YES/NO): NO